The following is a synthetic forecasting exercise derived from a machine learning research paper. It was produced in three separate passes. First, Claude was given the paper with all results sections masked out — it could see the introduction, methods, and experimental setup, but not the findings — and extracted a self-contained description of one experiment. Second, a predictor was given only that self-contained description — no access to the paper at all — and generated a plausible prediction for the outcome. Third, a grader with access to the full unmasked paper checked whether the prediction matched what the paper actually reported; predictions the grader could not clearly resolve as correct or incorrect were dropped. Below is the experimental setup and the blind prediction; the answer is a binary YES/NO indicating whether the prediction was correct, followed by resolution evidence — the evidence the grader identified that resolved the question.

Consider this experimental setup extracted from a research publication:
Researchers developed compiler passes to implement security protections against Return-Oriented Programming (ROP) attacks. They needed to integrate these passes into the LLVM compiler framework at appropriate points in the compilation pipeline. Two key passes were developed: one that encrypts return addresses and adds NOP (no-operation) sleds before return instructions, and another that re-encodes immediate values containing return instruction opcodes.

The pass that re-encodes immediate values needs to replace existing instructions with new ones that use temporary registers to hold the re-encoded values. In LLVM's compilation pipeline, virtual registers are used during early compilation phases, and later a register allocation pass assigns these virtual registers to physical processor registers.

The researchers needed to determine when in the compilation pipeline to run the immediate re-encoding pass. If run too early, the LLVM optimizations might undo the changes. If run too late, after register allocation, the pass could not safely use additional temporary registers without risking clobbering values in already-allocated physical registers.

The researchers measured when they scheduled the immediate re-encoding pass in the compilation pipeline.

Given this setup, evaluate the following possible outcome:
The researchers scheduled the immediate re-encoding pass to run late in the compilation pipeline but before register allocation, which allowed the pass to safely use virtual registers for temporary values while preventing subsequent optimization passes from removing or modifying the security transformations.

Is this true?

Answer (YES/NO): NO